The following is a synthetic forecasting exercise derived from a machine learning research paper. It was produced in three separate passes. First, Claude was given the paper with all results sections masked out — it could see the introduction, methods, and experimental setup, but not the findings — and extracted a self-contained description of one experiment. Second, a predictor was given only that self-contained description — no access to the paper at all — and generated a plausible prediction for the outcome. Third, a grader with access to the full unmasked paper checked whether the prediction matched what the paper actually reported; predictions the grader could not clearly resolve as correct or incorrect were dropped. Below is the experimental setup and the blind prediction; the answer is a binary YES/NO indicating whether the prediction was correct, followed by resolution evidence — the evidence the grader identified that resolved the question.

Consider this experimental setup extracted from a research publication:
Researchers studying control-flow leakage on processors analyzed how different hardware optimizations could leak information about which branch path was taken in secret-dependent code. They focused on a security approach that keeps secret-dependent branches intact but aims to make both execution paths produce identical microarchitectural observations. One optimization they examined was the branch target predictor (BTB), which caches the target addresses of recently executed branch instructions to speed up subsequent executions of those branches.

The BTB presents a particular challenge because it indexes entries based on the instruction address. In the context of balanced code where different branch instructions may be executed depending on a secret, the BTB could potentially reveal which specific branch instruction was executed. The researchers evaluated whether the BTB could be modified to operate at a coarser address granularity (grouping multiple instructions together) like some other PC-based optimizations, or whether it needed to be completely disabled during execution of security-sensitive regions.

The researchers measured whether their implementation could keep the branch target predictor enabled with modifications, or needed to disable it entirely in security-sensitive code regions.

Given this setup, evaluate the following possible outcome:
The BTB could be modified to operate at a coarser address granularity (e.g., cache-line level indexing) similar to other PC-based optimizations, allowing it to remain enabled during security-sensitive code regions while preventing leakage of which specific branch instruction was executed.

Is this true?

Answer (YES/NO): NO